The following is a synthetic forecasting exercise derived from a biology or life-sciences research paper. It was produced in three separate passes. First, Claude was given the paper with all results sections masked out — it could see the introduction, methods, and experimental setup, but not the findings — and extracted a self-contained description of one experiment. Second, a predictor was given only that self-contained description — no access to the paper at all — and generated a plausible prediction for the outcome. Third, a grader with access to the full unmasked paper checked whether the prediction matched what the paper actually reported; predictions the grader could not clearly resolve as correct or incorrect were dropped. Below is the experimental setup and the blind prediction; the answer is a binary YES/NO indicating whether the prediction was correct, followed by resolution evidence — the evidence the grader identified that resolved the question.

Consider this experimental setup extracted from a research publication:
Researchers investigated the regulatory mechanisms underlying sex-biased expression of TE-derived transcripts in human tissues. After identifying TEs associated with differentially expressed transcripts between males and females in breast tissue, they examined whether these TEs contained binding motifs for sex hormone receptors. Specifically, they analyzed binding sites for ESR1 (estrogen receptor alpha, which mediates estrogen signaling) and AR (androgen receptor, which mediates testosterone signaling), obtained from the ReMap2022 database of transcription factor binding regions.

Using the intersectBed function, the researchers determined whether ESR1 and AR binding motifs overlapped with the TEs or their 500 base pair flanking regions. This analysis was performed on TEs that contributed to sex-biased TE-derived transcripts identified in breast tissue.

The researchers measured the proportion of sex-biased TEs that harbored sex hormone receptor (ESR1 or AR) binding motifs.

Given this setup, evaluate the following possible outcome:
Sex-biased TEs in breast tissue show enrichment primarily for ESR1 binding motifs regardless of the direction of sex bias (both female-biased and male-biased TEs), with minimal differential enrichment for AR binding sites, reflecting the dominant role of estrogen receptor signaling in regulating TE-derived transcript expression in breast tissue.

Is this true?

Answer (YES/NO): NO